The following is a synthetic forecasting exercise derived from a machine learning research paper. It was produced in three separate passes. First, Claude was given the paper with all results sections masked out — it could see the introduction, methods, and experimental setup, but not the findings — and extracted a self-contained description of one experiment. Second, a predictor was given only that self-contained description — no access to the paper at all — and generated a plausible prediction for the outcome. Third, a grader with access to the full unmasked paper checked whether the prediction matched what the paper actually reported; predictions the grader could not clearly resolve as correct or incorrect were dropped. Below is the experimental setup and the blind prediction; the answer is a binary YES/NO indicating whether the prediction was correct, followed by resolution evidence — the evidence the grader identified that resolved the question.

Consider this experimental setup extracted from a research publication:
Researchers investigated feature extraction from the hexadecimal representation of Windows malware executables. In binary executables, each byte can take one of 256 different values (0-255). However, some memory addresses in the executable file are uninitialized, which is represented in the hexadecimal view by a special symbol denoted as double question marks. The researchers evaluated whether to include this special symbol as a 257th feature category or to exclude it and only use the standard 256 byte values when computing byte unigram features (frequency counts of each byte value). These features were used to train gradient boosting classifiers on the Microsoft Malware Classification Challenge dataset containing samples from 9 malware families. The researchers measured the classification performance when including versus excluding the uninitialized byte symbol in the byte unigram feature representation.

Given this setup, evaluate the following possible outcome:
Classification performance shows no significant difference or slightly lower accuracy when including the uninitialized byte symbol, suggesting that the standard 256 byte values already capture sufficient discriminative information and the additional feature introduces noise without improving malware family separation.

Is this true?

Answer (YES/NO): YES